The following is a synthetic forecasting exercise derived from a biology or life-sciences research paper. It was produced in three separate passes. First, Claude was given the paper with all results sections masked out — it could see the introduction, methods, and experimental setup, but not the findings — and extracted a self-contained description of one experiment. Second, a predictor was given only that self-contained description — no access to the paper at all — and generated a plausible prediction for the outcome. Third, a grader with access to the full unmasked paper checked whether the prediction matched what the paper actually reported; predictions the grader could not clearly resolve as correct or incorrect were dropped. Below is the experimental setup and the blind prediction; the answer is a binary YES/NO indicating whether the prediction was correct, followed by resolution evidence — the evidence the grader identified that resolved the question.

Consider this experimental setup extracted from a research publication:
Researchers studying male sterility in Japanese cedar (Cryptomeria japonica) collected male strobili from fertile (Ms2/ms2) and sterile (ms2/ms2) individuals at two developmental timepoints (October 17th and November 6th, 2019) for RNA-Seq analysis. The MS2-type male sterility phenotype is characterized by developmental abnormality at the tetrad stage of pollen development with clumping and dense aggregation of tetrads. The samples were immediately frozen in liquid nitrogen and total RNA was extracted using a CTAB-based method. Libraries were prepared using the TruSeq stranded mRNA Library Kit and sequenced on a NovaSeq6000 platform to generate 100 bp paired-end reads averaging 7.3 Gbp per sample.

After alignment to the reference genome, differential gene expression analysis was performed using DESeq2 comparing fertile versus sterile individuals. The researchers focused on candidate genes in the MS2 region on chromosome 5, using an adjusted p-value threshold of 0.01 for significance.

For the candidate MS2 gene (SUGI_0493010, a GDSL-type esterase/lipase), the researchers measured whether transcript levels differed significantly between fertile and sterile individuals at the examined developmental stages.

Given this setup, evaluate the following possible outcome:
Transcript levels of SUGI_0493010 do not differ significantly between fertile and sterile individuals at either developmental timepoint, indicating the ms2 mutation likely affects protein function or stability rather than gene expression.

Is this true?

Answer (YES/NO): YES